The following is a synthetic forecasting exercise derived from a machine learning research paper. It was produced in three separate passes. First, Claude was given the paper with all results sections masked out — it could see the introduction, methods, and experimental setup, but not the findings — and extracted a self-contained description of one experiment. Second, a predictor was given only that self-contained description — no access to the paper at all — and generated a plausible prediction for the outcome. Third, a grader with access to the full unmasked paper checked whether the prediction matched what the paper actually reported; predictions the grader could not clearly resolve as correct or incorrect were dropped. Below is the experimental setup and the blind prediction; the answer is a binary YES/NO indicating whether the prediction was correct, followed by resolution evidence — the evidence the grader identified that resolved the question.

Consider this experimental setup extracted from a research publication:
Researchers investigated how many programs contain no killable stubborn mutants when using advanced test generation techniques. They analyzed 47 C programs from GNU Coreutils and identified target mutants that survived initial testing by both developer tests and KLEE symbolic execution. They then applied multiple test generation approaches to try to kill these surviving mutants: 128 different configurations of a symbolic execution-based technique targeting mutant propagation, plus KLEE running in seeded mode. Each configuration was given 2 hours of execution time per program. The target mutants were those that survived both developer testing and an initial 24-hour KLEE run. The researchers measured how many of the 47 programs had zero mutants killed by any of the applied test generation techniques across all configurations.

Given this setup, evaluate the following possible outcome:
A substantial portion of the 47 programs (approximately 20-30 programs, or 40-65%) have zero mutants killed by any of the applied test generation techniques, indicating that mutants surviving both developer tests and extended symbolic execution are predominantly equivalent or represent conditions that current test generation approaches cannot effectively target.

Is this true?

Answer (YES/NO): NO